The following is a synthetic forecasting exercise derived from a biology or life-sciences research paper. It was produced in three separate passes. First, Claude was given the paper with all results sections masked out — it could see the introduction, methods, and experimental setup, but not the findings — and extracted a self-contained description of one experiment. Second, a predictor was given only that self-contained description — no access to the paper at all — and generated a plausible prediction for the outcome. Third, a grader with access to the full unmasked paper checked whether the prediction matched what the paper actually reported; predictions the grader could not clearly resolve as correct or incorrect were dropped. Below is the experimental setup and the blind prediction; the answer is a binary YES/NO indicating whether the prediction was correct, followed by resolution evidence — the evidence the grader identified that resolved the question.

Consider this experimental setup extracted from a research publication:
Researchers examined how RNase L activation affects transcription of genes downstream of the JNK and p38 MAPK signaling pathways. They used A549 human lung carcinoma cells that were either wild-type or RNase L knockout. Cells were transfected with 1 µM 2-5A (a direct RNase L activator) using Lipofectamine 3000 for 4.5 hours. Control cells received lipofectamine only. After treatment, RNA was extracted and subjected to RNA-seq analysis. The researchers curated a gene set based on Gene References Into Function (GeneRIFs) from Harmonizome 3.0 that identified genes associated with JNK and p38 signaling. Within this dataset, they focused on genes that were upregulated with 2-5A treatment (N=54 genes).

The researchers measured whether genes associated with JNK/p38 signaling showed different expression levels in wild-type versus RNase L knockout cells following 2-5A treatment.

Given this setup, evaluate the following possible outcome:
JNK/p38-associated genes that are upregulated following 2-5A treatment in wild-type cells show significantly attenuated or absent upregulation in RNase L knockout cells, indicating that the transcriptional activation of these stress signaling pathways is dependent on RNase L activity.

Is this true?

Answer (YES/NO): YES